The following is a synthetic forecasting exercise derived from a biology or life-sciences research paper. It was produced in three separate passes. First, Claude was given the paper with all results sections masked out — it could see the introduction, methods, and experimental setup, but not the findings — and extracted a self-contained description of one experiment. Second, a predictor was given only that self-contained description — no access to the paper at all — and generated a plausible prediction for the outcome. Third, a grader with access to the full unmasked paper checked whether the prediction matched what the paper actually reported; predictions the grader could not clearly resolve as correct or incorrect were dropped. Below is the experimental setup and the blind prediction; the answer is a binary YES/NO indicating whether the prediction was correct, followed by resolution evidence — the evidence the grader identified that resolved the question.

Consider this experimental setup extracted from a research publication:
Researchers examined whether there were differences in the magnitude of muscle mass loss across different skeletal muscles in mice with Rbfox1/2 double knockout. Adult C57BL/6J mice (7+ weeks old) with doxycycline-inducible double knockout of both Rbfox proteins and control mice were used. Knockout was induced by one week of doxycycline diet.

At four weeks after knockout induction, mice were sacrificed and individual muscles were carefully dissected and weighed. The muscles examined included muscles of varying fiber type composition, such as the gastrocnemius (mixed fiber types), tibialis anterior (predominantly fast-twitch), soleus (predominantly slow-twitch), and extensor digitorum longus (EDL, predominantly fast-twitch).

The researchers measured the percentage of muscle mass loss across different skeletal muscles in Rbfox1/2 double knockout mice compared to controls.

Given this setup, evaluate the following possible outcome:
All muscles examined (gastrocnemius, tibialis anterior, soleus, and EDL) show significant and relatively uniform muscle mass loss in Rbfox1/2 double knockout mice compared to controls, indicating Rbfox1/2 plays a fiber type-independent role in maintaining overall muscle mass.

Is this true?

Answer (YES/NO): NO